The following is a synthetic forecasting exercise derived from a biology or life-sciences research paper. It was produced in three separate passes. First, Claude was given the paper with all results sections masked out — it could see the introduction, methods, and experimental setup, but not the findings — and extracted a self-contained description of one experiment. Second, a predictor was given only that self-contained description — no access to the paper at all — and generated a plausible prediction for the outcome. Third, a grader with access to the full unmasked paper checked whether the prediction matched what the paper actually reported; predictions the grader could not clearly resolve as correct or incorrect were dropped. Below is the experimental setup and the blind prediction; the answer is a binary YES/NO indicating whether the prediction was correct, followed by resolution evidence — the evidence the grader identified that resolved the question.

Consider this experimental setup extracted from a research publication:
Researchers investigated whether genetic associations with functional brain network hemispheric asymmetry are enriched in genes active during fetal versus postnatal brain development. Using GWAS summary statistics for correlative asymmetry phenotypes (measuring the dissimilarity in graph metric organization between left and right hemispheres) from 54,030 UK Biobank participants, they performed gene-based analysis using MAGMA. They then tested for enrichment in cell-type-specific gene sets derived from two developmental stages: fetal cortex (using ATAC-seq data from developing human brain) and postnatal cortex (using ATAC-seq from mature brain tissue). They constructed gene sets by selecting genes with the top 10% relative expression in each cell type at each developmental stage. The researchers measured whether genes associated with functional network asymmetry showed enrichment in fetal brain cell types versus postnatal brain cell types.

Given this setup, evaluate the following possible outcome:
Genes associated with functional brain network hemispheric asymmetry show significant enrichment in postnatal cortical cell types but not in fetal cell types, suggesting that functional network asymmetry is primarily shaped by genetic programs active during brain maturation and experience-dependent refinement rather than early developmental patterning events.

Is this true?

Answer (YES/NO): YES